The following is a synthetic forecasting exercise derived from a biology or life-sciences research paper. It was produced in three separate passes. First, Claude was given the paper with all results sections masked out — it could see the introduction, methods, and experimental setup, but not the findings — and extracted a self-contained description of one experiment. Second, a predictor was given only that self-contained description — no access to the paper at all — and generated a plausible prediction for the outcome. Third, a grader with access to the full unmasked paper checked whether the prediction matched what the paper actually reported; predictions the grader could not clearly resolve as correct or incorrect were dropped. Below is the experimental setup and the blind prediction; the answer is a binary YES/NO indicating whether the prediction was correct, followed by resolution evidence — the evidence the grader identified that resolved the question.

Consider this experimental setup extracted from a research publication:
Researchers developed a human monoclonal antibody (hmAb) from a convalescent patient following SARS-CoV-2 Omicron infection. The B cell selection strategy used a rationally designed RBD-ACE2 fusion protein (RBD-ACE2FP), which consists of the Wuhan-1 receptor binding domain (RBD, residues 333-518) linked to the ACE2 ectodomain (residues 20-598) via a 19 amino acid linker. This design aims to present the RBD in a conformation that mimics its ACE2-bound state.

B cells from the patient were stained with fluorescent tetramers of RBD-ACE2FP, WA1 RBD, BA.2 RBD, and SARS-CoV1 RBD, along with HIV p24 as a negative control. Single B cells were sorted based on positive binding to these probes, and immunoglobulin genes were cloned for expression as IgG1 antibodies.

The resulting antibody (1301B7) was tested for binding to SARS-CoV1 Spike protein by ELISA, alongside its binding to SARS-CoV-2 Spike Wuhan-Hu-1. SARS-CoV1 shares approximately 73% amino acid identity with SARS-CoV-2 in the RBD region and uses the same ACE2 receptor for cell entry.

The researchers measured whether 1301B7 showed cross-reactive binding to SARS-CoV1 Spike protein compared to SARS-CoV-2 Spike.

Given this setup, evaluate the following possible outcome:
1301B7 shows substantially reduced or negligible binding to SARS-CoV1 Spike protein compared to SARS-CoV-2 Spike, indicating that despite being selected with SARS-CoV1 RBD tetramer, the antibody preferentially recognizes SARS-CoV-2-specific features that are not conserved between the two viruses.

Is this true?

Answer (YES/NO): NO